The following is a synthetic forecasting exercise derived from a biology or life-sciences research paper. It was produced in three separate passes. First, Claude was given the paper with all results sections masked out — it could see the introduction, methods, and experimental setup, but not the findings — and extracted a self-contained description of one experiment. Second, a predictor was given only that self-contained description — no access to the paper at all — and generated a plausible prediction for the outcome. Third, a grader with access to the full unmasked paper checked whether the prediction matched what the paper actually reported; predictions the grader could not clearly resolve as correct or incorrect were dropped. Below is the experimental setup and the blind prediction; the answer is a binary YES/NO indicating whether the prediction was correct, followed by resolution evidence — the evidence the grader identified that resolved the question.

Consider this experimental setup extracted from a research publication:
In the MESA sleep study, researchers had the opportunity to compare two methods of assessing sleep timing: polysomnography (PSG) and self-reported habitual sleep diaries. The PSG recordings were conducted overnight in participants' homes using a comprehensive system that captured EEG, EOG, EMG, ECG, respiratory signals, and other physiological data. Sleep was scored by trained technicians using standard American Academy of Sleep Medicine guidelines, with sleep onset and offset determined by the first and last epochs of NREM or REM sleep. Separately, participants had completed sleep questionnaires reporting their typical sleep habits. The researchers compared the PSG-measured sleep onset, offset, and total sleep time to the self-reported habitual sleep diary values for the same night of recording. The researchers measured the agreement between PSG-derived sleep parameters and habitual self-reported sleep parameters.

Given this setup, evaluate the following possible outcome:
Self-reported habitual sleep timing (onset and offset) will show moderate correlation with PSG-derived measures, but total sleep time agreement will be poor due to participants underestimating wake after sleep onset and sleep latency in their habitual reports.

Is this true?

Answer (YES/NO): NO